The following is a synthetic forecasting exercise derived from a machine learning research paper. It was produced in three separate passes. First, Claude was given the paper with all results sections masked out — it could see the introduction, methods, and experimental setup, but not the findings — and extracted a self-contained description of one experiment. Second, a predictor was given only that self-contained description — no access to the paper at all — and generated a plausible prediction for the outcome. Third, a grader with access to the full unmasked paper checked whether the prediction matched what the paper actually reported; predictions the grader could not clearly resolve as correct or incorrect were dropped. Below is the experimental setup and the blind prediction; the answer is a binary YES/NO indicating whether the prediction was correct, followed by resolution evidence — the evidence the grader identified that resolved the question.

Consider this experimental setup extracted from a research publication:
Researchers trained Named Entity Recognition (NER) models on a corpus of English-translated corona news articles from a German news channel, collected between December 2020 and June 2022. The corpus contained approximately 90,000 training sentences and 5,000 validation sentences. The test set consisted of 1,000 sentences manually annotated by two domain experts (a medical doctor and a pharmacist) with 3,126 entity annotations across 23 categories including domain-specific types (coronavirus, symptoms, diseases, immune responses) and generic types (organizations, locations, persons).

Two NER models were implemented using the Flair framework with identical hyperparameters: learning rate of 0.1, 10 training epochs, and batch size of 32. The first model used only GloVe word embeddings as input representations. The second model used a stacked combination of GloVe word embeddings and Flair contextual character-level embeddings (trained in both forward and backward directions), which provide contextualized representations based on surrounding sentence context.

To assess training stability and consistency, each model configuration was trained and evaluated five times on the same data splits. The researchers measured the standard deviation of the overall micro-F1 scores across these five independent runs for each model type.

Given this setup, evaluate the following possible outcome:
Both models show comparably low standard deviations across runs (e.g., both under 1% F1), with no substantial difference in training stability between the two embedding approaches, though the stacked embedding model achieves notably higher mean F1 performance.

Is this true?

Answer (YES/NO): NO